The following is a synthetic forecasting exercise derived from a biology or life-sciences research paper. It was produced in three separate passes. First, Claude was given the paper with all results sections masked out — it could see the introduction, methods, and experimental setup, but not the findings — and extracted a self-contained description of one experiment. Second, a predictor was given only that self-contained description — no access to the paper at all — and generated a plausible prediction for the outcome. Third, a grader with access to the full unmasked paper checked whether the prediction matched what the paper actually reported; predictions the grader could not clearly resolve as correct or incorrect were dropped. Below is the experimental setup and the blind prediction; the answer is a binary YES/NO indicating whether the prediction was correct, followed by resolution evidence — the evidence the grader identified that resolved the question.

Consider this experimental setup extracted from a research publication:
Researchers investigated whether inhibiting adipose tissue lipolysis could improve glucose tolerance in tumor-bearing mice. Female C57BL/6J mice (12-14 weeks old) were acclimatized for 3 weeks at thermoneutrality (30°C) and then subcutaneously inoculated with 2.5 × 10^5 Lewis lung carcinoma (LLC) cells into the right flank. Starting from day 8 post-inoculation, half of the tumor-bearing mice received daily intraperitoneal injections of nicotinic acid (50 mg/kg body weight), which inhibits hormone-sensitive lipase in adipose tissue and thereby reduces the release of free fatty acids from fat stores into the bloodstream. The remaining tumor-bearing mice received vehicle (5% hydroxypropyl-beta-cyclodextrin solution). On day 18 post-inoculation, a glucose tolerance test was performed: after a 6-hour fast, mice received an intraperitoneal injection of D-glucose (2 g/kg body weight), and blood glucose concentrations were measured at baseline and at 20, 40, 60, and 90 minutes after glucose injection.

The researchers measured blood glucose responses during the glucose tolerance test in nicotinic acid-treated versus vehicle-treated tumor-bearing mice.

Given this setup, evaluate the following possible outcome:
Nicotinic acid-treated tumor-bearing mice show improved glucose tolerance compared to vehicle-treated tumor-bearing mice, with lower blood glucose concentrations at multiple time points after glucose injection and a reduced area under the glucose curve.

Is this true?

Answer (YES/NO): YES